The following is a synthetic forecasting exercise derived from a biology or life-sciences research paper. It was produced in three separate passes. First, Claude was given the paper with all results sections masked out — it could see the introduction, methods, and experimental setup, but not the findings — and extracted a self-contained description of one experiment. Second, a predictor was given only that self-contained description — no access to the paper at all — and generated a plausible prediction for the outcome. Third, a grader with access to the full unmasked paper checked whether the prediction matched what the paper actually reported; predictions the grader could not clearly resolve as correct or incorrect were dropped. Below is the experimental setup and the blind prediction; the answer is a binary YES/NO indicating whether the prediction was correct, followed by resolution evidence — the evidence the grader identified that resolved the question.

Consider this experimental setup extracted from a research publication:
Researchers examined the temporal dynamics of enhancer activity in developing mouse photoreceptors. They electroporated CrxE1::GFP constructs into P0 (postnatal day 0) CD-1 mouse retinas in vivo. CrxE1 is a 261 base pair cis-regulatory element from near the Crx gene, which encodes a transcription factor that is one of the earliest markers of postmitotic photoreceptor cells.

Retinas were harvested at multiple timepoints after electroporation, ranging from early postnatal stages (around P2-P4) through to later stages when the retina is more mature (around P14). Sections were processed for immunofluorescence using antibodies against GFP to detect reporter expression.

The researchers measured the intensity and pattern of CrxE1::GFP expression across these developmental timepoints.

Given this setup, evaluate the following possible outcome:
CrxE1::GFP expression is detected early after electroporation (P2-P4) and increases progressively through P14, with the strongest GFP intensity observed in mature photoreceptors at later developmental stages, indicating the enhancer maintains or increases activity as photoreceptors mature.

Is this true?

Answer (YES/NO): NO